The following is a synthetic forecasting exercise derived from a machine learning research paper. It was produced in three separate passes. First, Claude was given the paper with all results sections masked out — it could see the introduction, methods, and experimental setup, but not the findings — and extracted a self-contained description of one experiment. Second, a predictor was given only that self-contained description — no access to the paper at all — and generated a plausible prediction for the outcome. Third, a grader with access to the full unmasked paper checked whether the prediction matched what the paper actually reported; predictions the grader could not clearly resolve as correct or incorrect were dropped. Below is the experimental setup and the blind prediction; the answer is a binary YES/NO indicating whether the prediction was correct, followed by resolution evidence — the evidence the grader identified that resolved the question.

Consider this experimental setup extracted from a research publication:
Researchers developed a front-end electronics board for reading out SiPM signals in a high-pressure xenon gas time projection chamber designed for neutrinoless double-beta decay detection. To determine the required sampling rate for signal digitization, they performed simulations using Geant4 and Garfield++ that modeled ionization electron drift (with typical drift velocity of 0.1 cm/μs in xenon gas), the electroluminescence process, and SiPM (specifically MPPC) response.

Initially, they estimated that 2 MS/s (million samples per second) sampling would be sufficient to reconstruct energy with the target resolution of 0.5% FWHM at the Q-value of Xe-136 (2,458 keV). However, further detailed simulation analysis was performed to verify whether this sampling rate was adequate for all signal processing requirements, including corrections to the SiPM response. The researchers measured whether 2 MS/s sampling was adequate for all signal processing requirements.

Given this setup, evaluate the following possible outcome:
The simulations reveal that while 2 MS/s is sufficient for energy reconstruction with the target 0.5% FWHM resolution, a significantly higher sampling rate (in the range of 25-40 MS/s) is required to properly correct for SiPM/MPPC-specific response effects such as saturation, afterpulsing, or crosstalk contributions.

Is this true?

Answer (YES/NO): NO